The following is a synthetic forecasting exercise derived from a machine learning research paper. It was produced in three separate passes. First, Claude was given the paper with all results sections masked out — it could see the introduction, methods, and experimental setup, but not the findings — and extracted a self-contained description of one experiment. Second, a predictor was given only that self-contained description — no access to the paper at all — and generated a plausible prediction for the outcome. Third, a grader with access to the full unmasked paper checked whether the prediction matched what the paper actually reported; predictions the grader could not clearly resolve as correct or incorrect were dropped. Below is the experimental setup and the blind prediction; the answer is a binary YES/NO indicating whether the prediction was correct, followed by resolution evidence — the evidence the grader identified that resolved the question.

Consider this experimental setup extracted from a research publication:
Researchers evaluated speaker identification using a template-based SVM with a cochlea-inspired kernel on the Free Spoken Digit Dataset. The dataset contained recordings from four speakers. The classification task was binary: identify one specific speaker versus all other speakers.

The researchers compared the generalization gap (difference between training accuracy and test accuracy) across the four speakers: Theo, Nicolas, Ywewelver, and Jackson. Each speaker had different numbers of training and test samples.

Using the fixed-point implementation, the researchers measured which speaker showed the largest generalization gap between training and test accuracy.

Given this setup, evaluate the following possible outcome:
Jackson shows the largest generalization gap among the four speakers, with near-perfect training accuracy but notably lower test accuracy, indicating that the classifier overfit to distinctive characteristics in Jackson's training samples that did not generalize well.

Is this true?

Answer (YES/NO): NO